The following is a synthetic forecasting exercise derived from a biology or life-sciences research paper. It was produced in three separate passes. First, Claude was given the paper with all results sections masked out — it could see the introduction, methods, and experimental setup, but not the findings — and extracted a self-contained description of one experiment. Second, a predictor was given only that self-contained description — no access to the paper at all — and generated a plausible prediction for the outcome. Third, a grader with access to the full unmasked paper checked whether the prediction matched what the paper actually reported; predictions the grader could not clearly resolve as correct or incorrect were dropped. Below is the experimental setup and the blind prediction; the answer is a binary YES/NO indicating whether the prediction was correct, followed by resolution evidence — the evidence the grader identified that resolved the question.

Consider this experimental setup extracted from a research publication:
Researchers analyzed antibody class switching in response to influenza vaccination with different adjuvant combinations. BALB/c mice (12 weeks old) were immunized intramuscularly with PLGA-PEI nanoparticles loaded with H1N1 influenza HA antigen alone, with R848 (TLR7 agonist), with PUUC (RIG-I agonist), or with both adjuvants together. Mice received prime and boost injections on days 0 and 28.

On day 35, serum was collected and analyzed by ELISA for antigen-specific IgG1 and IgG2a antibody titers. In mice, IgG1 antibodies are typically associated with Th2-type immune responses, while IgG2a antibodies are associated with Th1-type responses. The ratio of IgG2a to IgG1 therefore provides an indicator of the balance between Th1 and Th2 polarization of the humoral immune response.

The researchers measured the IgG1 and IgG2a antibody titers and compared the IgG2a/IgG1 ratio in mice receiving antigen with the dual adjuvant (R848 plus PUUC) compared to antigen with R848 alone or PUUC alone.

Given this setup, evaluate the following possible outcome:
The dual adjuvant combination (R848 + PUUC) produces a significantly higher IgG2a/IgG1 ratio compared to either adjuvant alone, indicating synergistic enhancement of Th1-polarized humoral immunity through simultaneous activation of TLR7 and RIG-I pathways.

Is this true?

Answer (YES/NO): NO